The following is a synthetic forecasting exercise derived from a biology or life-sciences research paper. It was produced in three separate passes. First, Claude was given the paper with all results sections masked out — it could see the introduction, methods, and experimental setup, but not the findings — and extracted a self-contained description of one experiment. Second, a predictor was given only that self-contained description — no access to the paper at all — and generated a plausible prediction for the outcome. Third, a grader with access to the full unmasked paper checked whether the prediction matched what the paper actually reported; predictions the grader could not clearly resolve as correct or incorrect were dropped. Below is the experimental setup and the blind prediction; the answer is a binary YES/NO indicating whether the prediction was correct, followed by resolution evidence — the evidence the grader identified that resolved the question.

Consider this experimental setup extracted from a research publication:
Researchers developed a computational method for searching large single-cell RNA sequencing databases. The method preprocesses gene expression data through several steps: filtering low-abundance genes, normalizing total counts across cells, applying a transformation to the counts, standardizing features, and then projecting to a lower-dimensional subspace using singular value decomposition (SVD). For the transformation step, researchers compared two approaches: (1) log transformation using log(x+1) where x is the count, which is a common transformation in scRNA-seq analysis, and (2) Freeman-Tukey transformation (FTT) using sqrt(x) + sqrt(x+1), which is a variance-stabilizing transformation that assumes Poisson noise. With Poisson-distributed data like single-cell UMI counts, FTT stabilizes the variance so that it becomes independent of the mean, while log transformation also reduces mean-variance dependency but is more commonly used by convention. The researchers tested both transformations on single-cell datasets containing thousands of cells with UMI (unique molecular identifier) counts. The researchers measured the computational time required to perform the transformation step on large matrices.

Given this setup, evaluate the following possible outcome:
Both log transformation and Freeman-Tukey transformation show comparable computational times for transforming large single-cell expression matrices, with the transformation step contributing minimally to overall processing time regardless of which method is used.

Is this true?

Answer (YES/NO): NO